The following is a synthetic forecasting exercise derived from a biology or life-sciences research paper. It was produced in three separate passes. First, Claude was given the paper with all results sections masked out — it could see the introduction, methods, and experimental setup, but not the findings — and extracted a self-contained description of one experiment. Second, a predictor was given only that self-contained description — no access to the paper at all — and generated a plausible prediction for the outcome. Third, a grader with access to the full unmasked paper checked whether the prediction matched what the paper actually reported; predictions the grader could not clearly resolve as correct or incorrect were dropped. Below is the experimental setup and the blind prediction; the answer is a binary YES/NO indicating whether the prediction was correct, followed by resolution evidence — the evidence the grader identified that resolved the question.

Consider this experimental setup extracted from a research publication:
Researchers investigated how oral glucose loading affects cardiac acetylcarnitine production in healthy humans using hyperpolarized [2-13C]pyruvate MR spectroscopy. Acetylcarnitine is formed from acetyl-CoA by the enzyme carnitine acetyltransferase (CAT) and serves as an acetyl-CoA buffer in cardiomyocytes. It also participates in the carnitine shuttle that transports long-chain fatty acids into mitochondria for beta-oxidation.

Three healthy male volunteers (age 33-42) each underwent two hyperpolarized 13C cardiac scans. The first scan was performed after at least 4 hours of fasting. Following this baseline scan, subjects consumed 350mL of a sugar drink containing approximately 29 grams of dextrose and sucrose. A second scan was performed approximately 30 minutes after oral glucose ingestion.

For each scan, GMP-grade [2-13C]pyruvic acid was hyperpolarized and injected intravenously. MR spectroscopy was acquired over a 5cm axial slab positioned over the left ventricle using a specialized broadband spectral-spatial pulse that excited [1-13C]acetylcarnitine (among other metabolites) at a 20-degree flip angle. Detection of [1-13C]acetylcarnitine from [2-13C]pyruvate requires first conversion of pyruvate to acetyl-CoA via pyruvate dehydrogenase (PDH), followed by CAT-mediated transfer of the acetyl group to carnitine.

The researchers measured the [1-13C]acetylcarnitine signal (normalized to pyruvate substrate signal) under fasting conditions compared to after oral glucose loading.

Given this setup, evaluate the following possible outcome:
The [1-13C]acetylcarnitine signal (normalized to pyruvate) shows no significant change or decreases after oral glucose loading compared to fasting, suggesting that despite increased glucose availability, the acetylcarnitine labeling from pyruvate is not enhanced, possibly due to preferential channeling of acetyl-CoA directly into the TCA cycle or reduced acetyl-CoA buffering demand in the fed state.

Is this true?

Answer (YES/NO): NO